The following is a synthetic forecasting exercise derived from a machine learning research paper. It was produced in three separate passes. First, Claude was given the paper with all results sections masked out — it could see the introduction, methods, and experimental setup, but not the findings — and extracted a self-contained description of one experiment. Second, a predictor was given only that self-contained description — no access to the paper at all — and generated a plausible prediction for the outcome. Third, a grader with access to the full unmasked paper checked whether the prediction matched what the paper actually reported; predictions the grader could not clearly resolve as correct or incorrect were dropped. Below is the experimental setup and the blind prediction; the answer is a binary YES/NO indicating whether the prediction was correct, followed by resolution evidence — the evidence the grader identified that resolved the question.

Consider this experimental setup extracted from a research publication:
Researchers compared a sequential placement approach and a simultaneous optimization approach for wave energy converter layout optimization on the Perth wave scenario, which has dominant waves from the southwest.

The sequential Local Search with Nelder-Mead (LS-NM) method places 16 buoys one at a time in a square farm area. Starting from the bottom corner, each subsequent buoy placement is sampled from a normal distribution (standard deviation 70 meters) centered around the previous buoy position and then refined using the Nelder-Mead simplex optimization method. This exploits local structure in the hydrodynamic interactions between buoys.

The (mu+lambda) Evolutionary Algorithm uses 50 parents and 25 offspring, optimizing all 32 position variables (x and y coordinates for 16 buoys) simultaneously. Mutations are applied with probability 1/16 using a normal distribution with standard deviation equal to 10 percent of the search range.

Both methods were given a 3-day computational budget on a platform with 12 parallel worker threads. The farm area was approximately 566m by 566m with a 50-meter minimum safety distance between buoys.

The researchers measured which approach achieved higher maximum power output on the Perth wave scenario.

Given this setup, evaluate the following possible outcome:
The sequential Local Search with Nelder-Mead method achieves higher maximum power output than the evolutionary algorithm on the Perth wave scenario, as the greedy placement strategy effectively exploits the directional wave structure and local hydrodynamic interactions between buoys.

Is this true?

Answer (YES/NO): NO